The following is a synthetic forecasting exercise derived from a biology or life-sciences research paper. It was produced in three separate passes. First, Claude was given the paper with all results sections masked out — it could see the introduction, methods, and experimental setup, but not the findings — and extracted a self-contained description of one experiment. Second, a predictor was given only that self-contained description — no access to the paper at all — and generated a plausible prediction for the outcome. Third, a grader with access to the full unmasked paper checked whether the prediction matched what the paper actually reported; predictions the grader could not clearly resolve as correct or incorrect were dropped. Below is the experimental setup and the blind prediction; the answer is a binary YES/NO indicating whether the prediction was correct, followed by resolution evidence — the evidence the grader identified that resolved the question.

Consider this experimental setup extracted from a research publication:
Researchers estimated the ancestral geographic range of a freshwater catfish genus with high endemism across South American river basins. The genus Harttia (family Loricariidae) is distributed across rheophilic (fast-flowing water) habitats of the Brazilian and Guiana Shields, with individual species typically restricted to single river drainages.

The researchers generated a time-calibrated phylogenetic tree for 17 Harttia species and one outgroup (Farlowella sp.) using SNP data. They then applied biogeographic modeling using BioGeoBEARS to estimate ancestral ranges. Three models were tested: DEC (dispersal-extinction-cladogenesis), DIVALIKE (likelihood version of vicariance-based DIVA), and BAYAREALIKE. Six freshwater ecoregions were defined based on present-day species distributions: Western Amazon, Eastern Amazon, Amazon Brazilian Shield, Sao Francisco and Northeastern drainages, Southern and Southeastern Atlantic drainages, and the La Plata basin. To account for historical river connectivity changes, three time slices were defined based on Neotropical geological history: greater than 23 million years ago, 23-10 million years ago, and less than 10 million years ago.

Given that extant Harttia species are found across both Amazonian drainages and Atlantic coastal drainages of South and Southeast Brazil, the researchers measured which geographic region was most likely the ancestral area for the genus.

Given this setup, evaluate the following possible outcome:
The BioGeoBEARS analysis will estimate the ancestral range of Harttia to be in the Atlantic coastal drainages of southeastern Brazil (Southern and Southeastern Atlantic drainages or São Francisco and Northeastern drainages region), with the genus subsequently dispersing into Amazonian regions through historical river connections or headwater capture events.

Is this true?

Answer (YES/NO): YES